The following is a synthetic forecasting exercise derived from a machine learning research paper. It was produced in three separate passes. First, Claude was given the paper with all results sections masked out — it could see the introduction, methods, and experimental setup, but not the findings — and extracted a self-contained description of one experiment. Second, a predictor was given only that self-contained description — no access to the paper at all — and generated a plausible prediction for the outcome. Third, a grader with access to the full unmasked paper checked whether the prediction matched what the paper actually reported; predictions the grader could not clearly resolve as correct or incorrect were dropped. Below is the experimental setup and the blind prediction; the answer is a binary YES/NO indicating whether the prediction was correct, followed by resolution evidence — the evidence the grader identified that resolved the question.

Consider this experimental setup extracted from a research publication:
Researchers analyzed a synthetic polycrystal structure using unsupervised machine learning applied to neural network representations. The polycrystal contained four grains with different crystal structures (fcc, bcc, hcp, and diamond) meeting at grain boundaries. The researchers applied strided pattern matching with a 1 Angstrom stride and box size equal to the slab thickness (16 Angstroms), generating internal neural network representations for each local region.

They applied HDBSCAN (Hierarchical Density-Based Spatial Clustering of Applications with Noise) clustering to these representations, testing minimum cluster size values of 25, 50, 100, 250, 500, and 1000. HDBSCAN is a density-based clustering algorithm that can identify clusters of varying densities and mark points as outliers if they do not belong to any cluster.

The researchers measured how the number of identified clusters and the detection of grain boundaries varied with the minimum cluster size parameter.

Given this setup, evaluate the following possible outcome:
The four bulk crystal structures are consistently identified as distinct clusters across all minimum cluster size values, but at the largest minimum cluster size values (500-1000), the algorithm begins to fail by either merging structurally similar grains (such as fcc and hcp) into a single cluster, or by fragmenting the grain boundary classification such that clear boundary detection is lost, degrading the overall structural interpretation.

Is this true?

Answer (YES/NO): NO